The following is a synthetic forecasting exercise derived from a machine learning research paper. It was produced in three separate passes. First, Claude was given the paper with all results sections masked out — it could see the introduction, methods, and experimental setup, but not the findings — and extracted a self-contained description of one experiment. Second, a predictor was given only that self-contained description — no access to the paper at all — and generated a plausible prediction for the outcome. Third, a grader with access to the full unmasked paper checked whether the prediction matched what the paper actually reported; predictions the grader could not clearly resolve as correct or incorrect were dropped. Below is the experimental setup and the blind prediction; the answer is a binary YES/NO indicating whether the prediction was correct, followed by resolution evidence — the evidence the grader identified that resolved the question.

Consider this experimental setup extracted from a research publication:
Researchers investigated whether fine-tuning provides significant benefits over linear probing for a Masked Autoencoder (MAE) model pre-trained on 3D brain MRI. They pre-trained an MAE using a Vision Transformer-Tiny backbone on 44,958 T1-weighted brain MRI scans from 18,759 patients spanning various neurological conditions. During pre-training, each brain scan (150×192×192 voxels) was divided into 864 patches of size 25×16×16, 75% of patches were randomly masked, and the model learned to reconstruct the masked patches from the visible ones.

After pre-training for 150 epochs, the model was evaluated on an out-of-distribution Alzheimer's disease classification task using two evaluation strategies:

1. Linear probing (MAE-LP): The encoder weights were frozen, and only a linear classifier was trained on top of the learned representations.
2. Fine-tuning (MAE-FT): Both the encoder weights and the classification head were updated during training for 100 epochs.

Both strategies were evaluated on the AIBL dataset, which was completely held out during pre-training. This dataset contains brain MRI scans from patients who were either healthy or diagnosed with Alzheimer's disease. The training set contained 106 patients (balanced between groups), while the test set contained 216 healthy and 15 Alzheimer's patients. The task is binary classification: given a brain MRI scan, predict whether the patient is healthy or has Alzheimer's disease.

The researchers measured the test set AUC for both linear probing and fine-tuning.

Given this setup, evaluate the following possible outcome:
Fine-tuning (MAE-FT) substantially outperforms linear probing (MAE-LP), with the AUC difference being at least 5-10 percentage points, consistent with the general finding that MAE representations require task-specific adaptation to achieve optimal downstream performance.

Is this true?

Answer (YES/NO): YES